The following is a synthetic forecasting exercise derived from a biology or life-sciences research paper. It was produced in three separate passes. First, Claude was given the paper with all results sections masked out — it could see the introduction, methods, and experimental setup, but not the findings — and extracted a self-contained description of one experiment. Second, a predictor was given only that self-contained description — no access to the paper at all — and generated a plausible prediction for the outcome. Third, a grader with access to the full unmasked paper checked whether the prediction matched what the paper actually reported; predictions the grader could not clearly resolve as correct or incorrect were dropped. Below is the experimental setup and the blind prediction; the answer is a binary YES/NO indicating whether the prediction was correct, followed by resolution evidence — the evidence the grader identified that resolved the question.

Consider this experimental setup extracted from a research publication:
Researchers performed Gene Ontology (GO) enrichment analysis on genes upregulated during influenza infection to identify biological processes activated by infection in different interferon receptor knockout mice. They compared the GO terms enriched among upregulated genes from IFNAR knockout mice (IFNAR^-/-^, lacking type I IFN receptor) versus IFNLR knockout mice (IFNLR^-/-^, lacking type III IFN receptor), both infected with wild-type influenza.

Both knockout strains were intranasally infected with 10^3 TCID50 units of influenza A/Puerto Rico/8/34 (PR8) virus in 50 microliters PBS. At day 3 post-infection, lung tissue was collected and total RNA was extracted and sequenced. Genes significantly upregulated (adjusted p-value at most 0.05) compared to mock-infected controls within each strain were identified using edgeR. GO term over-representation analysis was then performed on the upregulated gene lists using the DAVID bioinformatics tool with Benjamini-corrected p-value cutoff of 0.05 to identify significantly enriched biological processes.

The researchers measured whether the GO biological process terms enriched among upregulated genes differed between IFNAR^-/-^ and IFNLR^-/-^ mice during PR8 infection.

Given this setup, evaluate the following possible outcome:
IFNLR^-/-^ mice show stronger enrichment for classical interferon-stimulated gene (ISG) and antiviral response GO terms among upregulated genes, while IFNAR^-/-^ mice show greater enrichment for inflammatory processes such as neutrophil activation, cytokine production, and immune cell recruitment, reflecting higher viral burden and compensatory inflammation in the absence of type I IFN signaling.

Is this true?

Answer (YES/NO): NO